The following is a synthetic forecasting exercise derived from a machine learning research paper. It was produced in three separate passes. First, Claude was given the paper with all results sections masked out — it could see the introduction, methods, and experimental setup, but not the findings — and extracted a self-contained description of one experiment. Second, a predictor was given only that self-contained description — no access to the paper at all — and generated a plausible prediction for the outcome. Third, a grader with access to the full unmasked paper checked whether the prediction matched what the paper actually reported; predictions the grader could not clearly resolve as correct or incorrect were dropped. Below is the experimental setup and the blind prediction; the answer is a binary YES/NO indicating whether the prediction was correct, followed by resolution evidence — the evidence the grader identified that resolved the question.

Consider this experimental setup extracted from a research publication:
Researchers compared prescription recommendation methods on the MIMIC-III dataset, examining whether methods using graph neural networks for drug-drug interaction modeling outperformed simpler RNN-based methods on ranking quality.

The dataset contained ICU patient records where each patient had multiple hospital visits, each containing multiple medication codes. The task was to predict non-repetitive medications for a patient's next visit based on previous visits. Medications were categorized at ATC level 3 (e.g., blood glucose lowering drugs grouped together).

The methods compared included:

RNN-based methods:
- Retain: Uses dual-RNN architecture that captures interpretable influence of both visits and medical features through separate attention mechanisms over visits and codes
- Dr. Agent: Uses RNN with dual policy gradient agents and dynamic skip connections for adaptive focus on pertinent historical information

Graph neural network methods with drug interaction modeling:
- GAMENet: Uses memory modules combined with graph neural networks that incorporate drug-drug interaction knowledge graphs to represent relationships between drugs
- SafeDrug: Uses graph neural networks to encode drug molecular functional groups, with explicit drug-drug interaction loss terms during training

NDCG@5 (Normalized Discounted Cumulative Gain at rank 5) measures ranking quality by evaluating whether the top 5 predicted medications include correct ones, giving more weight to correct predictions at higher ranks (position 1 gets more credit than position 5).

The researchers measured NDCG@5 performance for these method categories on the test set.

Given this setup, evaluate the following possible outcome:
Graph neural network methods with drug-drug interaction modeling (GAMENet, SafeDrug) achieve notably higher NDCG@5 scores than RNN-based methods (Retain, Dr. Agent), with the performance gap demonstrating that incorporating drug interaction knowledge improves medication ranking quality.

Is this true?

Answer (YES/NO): NO